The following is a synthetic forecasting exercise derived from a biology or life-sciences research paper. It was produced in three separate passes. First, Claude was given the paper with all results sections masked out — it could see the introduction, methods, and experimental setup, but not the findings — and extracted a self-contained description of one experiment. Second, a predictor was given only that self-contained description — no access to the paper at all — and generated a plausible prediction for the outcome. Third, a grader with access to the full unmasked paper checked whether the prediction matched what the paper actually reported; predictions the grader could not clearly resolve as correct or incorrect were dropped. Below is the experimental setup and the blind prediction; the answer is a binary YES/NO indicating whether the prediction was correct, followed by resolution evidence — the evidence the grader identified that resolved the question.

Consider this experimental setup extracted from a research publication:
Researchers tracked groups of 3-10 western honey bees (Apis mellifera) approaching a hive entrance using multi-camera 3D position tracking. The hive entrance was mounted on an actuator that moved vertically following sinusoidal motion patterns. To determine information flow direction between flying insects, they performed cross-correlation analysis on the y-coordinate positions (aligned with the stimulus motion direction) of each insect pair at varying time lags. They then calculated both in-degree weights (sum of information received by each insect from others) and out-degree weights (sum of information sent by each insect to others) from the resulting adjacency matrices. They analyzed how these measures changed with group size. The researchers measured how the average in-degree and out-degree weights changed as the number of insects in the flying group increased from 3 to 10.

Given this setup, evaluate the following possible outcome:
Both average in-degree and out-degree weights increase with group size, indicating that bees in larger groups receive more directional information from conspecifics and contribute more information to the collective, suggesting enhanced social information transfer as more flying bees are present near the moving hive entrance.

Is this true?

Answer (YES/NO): YES